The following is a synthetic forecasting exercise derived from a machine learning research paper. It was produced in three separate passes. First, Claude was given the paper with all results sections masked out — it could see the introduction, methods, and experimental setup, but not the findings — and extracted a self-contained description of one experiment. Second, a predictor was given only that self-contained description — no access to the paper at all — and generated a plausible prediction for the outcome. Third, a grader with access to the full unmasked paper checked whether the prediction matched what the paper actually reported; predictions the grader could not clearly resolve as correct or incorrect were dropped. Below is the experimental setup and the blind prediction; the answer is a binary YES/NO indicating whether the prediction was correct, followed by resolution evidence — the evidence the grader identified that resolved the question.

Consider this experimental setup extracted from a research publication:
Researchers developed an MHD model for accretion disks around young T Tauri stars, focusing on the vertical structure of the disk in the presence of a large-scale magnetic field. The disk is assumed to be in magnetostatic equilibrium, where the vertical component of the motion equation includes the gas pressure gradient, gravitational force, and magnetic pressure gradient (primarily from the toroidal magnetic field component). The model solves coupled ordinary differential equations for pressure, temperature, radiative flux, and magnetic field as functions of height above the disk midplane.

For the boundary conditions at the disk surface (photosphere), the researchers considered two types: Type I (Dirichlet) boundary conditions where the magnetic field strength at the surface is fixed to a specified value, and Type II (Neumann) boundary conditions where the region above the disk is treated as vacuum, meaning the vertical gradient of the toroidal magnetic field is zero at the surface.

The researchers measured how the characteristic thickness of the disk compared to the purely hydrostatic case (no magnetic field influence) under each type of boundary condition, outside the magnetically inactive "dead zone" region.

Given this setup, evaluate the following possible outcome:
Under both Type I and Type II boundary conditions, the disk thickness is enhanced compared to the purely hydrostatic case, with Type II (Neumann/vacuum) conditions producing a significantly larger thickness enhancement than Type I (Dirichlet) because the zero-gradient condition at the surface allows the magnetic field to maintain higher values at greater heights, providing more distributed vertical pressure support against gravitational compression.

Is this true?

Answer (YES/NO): NO